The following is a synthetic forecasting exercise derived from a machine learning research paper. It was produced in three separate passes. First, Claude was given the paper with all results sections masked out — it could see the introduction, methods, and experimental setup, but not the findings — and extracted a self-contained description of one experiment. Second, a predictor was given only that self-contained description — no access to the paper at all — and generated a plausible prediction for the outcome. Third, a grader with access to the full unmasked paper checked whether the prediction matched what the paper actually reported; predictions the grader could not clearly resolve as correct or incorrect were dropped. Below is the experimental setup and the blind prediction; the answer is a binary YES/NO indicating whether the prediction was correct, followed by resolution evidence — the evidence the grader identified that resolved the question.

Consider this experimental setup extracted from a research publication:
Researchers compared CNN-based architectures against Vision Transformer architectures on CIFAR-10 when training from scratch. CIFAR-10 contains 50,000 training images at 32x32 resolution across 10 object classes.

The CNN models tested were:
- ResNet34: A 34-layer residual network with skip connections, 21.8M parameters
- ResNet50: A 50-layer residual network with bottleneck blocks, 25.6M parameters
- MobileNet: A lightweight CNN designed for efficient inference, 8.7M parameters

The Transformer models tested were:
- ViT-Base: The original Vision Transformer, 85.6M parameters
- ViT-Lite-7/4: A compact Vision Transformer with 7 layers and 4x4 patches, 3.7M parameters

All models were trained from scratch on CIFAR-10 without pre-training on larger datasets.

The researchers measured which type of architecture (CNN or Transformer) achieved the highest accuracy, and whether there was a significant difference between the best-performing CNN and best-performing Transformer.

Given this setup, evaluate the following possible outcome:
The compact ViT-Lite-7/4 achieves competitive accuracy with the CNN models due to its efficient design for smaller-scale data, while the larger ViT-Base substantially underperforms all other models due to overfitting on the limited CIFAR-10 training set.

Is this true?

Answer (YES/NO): YES